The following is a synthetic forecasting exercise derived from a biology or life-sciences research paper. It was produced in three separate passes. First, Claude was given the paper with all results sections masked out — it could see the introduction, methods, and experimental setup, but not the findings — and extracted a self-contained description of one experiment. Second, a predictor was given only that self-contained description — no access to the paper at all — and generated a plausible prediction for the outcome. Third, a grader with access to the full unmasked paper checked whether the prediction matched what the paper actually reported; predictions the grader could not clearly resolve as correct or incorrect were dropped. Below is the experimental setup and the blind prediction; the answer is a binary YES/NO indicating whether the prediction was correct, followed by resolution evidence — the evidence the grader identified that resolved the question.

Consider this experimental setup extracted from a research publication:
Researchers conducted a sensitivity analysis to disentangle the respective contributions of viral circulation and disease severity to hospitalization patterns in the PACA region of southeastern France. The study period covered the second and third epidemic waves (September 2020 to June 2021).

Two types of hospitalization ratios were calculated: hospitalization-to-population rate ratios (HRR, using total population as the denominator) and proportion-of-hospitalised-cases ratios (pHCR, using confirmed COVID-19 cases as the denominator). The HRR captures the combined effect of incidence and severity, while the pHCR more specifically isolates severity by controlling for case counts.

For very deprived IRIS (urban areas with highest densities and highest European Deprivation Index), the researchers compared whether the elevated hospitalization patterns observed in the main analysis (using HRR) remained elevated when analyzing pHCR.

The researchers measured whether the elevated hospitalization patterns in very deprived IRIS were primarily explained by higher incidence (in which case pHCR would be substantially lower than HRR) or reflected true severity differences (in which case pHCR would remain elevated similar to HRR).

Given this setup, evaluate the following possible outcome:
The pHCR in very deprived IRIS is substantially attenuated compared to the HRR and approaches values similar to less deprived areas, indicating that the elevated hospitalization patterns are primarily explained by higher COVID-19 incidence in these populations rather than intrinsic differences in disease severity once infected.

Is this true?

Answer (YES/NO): NO